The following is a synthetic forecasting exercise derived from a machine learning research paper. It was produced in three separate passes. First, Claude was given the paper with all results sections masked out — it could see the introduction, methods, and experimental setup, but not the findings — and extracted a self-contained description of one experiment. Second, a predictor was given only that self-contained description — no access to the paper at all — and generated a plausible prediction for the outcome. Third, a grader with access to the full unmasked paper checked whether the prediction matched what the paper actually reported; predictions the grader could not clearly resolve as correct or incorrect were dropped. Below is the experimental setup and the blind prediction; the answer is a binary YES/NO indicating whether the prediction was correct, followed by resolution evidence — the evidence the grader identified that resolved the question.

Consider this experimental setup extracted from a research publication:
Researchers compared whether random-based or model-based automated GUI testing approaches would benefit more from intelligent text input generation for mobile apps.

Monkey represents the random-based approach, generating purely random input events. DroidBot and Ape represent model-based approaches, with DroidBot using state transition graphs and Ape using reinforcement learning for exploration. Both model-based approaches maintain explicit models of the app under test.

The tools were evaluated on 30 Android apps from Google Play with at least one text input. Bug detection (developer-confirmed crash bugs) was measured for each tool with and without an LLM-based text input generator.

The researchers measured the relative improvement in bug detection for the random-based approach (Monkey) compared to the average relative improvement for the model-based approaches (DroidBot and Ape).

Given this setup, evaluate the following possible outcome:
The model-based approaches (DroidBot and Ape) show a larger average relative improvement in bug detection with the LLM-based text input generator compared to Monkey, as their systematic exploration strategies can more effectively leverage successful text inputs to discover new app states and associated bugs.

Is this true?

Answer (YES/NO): YES